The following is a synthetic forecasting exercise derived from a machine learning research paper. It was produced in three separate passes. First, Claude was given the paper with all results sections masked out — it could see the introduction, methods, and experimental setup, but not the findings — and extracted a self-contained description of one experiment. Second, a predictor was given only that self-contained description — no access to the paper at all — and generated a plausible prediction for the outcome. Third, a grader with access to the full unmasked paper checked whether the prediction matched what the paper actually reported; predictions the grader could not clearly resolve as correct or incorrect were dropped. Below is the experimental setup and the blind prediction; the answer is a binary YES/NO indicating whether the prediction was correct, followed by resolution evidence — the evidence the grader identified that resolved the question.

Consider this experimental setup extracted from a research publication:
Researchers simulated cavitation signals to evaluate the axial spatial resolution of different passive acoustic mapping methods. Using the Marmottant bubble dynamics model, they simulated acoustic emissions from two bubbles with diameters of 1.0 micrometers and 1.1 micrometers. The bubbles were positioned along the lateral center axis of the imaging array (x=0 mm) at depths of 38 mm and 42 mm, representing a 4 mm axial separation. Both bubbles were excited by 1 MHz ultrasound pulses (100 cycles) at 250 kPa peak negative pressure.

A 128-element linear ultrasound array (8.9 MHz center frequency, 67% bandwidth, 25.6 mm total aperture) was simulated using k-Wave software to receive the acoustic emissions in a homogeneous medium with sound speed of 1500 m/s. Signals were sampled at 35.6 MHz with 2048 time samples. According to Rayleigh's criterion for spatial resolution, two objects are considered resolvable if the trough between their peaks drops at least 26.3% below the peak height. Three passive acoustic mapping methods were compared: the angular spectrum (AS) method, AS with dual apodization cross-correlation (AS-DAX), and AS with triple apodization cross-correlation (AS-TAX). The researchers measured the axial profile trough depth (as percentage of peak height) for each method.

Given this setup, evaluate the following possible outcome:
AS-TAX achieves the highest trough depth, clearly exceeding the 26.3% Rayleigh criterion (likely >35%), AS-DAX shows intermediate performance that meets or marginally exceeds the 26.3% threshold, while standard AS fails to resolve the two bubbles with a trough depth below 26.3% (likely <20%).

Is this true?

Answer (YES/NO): NO